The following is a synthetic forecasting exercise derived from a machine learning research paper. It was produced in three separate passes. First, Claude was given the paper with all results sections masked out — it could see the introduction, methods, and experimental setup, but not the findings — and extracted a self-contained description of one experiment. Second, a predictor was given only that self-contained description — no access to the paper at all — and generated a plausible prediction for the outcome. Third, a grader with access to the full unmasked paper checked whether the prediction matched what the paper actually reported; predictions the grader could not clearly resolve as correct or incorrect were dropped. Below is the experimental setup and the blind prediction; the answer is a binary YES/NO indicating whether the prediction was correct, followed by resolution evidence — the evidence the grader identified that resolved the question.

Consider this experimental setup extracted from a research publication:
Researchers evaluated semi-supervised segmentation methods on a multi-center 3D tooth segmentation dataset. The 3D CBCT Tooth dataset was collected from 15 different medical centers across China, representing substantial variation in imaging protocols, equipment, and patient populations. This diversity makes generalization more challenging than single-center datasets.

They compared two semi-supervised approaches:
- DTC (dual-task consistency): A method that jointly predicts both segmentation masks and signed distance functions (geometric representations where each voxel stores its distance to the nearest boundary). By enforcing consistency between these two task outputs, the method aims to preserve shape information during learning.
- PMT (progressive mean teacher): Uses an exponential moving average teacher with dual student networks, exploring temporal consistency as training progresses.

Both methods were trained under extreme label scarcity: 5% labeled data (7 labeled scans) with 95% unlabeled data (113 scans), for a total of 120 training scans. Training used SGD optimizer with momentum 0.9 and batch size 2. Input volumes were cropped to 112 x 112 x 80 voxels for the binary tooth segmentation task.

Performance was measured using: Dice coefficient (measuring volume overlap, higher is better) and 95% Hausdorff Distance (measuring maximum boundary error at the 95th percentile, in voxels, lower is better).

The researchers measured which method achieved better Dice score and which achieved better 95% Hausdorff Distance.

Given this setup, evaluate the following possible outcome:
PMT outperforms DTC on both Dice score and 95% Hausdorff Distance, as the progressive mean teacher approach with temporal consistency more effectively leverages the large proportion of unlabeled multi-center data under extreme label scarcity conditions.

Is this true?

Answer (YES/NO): NO